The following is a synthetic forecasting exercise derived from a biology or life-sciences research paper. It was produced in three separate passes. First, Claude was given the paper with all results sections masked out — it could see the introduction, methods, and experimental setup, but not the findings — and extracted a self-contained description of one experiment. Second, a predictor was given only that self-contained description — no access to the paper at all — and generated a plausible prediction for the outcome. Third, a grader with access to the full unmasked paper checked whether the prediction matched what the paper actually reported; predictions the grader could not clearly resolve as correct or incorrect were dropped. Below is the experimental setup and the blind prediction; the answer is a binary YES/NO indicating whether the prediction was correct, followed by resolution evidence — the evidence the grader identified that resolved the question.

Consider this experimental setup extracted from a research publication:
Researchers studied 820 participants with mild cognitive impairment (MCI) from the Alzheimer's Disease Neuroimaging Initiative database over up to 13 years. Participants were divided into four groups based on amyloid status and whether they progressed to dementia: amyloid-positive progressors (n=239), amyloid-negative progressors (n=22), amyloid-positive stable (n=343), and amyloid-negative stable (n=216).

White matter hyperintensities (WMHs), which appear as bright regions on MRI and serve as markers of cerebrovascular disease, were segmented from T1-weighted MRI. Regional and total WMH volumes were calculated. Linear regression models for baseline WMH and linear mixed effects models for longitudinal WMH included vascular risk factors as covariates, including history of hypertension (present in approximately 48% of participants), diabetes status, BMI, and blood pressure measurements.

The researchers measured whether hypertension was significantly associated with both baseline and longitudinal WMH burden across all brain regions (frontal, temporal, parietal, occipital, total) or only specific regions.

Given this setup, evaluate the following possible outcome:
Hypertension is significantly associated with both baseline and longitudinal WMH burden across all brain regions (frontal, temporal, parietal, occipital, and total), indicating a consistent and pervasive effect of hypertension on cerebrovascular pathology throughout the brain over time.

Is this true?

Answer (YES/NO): NO